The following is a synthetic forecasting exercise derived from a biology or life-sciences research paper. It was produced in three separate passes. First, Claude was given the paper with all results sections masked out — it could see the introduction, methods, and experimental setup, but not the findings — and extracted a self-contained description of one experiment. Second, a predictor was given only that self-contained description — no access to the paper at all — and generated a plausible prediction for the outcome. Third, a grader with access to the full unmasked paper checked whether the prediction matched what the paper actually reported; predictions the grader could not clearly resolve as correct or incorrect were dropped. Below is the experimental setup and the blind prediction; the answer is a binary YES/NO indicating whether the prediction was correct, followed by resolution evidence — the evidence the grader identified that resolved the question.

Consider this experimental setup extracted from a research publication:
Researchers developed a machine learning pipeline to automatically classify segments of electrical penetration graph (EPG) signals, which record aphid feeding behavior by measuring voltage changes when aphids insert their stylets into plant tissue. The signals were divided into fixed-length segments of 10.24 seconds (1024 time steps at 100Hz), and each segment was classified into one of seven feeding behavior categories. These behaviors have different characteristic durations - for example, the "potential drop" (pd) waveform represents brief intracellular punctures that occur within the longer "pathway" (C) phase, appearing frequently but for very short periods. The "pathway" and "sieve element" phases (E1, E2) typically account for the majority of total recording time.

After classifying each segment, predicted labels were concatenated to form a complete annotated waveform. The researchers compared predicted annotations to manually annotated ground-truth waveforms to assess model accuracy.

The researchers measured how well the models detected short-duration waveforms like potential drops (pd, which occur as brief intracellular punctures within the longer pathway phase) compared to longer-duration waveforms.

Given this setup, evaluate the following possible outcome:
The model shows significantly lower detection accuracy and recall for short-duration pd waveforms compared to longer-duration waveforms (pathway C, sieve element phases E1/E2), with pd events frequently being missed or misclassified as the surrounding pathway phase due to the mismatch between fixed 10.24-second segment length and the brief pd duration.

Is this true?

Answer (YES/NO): YES